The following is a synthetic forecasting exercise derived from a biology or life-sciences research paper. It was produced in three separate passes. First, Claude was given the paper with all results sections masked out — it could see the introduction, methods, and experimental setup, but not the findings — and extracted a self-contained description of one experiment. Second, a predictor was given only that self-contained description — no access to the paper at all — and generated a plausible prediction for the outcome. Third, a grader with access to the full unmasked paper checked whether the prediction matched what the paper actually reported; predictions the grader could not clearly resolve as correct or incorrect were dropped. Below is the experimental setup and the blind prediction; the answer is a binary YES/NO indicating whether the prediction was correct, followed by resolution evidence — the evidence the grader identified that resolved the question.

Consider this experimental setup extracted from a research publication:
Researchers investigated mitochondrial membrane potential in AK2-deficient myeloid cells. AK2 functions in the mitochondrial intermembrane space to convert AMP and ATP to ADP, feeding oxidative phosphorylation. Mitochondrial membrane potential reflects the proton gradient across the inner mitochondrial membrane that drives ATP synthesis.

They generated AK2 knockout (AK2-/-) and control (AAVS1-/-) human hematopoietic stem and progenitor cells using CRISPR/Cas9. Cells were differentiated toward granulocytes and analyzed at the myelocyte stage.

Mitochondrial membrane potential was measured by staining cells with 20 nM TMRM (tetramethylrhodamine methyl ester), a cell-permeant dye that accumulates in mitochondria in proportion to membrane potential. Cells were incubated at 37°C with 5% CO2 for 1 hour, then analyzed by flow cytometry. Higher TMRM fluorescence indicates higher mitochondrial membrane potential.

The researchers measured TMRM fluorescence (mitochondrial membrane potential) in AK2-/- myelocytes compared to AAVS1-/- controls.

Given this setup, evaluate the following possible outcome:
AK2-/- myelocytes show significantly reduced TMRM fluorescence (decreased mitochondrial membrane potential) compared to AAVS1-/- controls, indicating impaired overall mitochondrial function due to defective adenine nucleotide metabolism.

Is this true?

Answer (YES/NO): NO